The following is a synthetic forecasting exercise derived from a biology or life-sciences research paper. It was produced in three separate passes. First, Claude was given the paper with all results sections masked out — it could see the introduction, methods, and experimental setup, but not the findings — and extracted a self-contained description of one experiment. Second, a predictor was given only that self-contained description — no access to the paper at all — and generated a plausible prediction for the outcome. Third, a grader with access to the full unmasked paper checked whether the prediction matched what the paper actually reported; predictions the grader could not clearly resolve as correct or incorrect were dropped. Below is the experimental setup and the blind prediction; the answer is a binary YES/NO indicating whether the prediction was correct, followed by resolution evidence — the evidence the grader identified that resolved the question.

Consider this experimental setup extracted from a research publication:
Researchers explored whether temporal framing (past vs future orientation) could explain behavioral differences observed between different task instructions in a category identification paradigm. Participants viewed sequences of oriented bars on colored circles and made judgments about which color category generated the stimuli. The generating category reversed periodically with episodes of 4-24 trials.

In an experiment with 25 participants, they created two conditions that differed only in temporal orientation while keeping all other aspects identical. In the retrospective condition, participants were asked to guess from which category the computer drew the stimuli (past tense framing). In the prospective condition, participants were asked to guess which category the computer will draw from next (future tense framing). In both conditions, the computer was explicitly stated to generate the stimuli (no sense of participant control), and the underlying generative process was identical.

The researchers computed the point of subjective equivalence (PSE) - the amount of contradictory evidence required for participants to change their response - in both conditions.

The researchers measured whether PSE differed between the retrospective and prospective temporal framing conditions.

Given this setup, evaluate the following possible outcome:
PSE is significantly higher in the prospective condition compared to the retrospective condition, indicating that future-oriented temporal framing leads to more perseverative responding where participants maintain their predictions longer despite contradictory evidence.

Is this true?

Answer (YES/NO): NO